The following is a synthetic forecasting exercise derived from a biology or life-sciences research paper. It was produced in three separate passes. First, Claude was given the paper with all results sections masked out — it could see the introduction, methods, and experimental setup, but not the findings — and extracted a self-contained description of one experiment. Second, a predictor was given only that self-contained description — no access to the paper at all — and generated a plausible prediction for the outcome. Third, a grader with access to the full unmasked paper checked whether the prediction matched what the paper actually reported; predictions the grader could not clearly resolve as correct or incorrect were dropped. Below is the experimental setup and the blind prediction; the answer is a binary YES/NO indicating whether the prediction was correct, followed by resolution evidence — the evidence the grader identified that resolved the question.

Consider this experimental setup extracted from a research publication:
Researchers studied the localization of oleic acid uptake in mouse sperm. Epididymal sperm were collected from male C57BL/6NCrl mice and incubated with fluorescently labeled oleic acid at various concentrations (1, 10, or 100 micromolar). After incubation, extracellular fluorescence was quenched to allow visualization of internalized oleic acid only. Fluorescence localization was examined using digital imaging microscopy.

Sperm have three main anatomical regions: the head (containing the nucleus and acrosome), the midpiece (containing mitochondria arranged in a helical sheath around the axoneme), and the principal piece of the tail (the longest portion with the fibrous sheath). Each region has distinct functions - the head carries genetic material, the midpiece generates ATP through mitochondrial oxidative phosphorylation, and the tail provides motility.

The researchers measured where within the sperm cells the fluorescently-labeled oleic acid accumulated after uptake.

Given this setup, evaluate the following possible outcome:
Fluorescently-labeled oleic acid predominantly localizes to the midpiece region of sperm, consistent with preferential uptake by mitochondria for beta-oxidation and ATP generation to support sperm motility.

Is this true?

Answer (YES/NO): YES